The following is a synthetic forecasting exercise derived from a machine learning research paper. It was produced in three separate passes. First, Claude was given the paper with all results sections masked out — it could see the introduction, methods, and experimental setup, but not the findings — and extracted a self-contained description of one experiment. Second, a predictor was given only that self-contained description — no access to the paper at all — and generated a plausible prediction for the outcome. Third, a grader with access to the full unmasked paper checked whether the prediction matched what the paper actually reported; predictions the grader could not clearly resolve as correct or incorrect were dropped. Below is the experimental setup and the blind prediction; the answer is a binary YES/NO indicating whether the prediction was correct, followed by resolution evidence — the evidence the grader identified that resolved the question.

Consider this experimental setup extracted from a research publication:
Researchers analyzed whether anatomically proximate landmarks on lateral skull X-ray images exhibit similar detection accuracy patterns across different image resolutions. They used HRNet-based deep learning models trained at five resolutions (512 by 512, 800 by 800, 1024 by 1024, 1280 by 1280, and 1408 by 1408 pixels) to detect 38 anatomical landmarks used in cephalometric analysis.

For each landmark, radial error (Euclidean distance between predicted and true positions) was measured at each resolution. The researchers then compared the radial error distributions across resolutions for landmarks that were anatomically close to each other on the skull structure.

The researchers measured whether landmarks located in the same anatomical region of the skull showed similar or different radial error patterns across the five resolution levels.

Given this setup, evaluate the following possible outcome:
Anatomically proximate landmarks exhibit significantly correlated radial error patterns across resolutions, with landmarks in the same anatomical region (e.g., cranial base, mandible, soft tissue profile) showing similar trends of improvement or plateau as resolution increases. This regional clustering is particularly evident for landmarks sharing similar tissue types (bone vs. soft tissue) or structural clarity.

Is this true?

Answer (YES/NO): NO